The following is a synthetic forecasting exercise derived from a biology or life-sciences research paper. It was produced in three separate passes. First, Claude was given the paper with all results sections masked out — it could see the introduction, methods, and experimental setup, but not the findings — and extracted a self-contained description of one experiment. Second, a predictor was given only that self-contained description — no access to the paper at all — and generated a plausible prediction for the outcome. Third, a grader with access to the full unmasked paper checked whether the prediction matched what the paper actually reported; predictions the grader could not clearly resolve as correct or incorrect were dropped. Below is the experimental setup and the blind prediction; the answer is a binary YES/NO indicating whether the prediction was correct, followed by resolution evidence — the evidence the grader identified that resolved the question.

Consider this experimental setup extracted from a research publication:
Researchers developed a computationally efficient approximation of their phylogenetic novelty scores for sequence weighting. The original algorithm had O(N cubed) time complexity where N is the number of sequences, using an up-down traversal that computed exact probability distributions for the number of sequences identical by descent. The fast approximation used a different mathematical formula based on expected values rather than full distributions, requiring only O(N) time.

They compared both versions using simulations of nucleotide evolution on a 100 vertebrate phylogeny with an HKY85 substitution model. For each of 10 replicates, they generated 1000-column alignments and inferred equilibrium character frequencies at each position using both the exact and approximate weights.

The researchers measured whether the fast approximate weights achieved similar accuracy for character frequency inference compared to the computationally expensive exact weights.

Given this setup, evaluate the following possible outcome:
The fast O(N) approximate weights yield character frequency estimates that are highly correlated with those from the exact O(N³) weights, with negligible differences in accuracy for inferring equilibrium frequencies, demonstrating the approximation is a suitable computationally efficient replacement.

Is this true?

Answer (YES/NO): NO